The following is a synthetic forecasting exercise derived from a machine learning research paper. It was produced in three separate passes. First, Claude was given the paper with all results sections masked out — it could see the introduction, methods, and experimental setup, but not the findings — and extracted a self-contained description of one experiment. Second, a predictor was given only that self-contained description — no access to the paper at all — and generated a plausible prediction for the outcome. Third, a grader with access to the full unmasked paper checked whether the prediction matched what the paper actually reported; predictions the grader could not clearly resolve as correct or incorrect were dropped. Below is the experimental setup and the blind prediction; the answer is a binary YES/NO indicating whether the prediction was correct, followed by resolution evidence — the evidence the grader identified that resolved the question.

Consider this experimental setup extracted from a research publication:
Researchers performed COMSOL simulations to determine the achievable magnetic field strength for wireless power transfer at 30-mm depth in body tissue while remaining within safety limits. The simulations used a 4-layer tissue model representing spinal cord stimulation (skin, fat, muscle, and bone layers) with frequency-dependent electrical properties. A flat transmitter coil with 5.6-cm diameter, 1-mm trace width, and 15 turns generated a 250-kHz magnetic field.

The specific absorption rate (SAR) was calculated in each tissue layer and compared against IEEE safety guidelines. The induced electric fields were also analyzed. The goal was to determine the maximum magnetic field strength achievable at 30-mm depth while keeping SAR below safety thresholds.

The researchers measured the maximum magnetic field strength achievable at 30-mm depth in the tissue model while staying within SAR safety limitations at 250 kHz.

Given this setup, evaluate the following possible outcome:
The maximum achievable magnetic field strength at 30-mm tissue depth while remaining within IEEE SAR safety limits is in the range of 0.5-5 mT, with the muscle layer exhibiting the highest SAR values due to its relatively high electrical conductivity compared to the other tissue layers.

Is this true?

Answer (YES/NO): YES